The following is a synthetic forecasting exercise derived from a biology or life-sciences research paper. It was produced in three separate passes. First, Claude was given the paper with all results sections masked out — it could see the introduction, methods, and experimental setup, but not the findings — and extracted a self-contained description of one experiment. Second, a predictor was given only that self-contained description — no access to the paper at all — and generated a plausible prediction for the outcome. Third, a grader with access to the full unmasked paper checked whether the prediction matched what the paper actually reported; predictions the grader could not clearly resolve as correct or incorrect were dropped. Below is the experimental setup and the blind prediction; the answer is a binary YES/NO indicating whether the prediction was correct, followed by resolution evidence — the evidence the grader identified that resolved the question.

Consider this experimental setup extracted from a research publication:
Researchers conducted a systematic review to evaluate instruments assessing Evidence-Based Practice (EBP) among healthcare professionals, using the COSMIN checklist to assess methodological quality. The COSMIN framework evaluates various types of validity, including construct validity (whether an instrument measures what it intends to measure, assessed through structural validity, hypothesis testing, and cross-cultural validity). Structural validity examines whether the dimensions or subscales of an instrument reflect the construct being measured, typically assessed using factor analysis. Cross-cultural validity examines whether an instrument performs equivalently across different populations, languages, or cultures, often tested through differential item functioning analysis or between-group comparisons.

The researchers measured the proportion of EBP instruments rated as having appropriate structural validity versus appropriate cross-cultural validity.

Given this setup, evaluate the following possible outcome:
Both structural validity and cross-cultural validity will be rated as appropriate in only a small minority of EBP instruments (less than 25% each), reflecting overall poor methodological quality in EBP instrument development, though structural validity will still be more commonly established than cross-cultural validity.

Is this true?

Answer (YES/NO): NO